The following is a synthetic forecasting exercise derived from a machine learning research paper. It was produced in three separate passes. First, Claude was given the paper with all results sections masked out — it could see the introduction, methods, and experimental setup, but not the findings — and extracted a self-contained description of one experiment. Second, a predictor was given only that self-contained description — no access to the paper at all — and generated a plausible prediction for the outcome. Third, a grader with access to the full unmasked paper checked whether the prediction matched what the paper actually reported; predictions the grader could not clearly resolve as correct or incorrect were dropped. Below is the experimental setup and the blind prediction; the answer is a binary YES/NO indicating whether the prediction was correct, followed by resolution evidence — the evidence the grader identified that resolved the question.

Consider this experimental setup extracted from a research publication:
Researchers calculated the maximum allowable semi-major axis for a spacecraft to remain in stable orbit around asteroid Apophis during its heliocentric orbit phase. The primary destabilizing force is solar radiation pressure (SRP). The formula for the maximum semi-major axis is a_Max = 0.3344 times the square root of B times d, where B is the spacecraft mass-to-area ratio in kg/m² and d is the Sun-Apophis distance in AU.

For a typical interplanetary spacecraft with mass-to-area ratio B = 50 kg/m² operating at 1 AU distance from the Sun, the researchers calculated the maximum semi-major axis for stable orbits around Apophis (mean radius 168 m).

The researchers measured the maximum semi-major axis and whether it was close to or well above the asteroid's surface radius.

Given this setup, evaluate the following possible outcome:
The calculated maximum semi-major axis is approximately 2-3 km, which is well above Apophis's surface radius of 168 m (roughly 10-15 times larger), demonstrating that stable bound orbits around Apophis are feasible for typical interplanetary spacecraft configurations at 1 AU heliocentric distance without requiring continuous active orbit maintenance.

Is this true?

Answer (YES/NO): YES